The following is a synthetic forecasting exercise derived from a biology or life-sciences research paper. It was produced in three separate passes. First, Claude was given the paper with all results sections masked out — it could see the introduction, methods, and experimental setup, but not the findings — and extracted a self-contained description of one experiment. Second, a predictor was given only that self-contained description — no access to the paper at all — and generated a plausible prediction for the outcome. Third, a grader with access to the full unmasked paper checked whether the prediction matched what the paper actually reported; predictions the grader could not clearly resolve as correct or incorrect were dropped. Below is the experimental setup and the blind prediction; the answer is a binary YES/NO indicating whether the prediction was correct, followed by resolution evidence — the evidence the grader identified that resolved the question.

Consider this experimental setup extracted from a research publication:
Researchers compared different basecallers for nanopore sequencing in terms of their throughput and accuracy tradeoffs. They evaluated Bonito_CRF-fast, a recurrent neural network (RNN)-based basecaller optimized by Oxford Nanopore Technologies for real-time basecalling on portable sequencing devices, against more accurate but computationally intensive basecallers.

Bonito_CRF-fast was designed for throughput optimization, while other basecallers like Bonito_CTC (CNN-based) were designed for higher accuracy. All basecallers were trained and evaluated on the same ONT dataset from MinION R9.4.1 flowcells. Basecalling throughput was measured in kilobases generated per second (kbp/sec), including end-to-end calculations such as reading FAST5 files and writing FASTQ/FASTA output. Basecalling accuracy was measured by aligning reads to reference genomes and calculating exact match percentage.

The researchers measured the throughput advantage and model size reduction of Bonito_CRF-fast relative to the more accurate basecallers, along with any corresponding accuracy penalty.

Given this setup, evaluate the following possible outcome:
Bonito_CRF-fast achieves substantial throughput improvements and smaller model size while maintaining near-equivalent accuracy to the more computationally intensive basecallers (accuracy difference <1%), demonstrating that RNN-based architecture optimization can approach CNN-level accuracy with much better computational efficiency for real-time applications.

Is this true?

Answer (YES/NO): NO